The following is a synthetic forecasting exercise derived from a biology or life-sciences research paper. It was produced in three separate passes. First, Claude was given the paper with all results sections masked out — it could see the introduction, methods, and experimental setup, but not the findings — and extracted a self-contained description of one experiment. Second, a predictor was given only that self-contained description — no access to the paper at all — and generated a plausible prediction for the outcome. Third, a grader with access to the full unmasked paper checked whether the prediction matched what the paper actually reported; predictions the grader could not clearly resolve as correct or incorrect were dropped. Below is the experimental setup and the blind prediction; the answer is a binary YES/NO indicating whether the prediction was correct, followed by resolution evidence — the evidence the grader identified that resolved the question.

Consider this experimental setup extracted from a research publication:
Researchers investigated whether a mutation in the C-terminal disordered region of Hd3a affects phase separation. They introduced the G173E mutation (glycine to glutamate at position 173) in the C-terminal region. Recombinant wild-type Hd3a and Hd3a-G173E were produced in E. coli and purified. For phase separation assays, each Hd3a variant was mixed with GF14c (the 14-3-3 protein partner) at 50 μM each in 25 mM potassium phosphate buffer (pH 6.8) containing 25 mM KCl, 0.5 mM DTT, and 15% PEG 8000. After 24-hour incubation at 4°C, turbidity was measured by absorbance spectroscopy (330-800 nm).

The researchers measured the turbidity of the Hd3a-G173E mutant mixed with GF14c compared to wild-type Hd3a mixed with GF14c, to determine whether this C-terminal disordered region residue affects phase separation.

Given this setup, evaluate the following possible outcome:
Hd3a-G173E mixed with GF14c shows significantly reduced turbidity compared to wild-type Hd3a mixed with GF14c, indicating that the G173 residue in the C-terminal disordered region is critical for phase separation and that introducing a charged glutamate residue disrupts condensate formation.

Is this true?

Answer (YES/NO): YES